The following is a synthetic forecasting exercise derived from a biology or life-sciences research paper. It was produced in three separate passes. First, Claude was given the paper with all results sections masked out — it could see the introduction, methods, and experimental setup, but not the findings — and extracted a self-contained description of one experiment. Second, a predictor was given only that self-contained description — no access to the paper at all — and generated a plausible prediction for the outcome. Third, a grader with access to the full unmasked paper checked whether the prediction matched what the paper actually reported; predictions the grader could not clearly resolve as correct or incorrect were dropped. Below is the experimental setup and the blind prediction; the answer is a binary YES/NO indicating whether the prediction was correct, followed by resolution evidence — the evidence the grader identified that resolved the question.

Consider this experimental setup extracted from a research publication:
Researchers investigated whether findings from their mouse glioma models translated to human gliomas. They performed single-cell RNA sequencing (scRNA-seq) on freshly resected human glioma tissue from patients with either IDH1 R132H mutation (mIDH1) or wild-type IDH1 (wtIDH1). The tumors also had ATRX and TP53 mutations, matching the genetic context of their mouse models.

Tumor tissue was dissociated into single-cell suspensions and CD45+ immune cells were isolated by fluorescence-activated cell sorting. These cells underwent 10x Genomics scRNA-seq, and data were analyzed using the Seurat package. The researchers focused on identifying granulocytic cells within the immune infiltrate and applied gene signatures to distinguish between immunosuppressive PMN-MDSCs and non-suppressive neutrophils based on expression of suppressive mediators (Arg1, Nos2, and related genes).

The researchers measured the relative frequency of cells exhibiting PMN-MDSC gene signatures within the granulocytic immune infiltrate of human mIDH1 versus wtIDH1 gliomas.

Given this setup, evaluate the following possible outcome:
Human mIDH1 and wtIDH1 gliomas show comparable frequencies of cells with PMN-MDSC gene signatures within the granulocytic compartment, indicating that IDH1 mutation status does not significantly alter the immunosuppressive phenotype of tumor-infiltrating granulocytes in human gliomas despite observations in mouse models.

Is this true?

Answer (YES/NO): NO